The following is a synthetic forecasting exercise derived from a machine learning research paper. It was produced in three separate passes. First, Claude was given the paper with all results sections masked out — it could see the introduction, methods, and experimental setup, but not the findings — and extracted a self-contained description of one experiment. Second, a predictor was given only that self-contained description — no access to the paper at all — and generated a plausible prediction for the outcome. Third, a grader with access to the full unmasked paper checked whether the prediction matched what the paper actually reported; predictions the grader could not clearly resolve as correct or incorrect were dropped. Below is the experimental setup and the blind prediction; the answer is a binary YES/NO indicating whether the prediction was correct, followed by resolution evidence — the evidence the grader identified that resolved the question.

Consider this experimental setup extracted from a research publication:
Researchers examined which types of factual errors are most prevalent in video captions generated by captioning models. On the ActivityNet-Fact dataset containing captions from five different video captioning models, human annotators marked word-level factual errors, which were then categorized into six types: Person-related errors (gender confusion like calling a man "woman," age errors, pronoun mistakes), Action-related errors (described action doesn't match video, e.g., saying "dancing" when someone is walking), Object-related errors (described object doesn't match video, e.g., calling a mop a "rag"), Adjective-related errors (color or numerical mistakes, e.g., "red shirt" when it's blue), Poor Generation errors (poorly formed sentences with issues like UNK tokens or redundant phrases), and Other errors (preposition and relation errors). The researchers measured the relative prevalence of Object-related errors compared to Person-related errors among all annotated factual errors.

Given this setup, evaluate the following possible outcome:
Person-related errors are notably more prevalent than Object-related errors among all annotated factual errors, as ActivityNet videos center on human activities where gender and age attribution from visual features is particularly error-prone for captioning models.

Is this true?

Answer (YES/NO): YES